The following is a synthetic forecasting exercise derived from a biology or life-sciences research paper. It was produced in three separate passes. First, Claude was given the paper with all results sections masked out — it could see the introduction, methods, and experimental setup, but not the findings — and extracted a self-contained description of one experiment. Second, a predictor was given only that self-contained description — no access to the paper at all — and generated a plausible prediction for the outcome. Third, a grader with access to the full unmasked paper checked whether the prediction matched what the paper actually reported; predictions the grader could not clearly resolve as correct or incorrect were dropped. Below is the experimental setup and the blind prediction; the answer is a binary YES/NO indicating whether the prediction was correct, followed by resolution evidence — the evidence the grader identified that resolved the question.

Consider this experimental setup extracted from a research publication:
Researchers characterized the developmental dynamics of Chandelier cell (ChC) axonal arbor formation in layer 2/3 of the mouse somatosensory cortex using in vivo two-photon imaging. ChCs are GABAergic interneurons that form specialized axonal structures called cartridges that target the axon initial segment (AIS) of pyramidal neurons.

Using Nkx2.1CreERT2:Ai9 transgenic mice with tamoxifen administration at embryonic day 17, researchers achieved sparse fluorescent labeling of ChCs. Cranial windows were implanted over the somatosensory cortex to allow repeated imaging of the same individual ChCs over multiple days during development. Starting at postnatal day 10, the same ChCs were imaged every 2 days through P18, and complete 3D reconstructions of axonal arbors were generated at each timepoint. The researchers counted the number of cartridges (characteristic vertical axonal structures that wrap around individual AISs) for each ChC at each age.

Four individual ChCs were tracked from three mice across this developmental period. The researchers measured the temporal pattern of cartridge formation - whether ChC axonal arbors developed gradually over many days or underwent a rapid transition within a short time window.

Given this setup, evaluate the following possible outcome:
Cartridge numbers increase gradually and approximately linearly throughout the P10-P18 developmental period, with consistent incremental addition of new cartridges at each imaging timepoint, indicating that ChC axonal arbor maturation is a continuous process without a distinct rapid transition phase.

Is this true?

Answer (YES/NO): NO